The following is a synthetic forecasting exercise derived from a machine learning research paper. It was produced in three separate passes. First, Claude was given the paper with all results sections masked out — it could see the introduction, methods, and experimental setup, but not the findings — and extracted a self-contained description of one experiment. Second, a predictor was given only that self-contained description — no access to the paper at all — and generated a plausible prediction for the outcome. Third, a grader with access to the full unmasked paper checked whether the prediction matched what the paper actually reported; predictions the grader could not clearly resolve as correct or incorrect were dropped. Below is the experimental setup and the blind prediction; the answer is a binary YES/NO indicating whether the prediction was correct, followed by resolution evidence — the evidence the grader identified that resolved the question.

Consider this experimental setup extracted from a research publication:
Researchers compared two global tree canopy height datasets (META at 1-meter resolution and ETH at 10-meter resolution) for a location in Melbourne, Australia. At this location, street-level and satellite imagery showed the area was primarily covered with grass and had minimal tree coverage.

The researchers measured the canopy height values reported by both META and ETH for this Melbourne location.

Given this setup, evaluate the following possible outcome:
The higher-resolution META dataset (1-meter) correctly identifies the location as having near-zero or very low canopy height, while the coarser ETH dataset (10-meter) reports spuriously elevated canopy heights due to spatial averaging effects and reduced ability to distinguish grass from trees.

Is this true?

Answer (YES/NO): NO